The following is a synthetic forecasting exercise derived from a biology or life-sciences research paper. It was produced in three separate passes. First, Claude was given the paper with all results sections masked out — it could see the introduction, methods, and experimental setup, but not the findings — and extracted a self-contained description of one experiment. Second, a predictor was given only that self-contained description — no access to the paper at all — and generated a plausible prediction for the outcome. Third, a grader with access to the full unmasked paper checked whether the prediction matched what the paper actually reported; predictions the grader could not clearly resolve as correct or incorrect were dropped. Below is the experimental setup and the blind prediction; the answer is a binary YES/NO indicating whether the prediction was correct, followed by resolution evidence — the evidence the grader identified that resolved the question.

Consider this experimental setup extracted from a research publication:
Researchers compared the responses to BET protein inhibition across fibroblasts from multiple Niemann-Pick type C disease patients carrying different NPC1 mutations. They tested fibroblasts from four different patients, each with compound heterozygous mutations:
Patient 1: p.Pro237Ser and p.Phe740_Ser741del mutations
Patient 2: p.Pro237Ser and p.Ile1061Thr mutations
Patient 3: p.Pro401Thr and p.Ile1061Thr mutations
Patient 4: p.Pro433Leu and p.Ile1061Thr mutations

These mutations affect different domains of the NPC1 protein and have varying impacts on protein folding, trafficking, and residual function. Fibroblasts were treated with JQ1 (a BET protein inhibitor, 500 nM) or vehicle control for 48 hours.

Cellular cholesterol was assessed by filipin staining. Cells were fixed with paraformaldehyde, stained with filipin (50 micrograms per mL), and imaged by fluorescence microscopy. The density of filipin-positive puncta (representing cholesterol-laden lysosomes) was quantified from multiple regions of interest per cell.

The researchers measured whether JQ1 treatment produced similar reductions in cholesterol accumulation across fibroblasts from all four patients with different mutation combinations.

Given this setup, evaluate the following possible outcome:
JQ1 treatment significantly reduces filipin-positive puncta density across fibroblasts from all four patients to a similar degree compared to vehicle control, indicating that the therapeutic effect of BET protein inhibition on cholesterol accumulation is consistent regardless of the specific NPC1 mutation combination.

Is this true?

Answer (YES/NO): NO